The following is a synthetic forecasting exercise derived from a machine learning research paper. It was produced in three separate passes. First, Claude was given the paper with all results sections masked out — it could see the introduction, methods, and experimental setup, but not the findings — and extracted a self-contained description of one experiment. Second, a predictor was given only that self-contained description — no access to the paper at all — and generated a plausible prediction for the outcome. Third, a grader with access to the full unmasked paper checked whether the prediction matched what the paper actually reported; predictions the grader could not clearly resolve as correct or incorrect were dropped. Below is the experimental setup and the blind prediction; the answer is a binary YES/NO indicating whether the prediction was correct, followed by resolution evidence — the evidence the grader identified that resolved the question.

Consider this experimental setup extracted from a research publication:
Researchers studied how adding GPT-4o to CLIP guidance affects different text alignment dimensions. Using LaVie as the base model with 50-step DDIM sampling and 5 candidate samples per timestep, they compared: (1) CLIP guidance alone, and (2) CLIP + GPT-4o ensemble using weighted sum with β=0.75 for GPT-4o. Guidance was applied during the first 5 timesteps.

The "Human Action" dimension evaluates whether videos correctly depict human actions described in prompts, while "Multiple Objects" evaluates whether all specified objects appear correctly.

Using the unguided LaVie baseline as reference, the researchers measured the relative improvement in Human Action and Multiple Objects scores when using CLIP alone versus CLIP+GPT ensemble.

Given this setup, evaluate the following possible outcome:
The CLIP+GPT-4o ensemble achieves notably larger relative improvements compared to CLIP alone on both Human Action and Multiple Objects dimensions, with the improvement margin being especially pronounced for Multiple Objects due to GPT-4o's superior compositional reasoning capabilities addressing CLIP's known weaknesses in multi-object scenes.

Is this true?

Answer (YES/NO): NO